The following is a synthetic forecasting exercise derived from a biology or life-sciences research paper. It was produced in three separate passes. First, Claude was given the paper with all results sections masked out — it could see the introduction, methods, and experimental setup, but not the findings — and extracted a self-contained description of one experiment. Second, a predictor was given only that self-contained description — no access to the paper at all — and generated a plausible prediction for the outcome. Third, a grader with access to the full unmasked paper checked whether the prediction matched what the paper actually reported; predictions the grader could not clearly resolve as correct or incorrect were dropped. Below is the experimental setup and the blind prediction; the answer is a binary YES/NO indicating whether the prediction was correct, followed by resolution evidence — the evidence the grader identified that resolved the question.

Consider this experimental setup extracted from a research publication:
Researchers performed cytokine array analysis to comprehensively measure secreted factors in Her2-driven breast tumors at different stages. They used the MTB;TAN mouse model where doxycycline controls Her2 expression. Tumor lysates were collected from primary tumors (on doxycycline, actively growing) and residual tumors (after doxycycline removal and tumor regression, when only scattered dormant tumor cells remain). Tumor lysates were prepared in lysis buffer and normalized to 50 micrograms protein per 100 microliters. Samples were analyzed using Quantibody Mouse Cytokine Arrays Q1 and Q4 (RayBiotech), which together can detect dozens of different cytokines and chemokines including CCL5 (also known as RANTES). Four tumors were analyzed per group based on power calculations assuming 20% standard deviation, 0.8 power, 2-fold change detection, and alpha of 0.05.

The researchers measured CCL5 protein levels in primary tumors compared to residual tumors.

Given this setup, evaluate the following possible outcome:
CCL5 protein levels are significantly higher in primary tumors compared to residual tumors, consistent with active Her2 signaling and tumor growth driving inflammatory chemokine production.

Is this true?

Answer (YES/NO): NO